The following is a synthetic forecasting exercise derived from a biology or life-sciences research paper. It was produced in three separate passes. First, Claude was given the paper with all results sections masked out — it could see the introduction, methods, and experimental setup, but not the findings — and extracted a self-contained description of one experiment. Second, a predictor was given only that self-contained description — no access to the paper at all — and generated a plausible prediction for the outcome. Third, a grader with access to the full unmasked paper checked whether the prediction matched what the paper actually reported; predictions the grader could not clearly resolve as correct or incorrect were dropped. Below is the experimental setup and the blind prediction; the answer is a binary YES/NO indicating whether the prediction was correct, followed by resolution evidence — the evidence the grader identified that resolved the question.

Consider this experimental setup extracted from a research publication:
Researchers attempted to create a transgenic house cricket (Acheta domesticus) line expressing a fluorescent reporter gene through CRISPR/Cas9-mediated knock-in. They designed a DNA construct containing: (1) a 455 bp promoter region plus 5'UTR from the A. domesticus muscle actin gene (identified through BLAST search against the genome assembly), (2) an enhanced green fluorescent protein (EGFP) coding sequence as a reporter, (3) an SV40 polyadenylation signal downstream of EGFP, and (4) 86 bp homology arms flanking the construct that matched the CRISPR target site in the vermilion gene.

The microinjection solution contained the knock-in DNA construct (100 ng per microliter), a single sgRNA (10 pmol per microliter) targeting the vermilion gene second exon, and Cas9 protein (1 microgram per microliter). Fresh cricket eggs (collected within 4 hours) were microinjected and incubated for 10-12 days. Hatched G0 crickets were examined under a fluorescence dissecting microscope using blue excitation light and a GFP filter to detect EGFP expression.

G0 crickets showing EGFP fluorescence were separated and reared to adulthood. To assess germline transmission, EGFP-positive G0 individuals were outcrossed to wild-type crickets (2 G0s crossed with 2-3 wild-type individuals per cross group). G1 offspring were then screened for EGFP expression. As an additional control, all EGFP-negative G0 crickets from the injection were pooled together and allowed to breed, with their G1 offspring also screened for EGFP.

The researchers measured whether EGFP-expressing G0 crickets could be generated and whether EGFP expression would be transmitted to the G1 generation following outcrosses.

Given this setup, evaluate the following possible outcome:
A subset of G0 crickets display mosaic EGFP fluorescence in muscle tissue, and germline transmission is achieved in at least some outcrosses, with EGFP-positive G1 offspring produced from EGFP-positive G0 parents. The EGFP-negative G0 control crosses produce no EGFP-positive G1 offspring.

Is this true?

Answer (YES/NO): YES